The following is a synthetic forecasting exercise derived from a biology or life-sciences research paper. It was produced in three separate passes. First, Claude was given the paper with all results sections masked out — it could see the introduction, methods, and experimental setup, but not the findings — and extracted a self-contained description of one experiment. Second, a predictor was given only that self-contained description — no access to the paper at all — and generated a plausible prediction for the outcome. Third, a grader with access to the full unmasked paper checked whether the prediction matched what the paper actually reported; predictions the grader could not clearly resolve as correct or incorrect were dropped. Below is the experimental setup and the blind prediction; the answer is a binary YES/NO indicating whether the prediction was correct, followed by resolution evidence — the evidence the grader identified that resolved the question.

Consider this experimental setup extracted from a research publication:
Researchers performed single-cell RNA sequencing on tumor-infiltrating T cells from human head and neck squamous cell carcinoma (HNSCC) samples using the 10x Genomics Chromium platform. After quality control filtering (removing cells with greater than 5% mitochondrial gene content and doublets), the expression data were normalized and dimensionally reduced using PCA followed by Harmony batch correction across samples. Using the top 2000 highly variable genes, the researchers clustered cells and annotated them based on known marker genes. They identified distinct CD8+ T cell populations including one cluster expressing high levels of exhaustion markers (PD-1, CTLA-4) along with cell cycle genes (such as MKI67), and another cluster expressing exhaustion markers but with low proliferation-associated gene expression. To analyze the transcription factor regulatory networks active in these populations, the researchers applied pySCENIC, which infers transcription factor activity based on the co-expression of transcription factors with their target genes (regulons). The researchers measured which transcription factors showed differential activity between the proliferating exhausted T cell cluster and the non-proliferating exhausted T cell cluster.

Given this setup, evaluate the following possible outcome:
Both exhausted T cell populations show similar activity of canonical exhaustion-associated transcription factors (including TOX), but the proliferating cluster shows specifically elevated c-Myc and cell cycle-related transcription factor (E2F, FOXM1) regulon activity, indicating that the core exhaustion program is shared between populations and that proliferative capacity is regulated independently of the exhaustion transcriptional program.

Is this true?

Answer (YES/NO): NO